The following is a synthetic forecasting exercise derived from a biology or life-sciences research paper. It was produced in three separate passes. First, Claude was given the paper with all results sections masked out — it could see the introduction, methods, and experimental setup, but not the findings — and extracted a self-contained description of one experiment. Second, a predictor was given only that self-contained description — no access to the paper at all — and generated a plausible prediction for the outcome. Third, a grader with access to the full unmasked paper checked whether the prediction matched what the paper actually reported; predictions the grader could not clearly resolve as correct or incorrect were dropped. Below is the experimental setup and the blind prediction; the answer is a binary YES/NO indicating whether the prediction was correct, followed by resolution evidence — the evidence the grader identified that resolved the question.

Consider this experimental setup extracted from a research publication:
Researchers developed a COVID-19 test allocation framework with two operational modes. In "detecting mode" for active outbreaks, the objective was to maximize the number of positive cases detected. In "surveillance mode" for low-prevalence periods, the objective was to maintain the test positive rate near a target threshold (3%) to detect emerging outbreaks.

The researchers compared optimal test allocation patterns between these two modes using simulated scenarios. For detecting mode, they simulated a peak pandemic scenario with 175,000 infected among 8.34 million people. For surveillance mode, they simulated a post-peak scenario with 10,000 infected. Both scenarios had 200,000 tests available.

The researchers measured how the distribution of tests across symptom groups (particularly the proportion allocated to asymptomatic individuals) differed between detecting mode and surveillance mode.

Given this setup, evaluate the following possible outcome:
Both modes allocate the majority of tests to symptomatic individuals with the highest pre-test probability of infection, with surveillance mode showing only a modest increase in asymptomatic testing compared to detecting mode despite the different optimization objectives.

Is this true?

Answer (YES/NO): NO